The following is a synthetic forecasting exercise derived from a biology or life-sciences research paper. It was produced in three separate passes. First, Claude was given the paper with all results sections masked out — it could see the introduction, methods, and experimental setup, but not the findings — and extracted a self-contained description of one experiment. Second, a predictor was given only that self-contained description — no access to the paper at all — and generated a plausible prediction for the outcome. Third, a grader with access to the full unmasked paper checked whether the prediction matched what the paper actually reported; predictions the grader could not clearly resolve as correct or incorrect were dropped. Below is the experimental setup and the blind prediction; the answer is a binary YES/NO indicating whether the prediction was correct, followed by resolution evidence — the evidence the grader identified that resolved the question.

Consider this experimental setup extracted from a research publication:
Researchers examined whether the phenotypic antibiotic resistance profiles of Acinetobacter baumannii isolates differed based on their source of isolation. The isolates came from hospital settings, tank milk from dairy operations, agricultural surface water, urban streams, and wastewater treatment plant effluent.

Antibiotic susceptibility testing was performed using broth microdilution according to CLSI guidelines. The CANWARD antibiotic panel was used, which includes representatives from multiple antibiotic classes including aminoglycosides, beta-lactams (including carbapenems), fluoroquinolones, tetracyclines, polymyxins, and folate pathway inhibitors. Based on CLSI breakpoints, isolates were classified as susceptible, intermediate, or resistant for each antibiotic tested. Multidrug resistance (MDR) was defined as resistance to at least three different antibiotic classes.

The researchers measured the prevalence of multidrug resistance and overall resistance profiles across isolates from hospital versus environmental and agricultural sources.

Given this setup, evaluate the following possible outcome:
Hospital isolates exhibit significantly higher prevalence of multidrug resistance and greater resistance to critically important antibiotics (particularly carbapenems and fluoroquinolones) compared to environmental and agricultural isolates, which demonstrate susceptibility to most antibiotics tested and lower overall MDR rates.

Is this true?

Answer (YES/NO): NO